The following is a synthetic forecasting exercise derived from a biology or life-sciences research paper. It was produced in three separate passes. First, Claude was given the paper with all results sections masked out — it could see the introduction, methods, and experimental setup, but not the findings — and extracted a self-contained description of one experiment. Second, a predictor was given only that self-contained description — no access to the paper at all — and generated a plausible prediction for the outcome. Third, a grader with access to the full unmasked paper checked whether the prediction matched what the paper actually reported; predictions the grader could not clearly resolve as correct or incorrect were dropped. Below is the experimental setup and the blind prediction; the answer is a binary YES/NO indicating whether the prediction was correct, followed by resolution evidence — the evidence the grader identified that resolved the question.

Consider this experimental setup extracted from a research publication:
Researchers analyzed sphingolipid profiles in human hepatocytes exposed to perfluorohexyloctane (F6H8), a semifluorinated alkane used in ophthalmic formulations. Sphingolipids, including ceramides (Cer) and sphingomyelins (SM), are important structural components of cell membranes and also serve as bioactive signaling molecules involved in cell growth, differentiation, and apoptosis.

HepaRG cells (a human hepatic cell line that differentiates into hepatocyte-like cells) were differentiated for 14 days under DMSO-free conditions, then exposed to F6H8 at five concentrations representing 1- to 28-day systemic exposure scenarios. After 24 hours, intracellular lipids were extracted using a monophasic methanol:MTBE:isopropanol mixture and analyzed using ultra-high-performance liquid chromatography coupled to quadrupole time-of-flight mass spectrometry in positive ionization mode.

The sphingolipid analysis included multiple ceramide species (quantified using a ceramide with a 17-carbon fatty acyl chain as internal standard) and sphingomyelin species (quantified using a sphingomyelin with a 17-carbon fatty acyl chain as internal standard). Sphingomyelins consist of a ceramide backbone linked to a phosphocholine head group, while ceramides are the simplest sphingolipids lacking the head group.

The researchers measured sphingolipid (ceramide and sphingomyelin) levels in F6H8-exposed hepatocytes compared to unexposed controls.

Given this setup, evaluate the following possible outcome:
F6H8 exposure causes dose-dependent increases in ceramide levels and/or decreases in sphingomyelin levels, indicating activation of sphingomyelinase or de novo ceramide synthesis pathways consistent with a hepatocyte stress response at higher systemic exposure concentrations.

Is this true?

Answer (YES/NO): NO